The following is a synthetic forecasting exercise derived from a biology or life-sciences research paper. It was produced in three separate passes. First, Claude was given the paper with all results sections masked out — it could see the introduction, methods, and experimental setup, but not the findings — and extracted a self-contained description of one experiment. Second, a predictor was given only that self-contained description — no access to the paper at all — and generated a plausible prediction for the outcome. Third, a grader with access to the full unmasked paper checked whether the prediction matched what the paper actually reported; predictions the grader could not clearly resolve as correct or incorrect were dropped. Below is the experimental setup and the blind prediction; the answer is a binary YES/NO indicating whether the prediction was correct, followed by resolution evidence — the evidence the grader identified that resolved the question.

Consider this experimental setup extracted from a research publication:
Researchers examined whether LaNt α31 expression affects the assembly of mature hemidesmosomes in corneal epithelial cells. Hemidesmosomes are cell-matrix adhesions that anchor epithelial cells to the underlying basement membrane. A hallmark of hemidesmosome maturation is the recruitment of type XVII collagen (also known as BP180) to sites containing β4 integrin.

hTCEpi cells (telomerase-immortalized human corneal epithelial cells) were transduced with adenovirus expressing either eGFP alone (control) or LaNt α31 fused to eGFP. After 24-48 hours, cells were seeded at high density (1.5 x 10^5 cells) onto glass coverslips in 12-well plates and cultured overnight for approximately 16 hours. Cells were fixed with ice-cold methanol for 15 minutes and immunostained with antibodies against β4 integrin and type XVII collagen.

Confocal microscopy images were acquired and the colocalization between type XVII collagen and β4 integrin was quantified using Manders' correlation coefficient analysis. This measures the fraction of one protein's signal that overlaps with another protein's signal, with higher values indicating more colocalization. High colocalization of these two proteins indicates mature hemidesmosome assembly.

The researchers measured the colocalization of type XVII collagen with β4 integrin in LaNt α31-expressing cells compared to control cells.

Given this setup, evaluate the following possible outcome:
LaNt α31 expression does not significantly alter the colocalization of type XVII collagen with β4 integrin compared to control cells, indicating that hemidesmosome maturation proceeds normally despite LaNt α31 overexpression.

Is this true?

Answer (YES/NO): NO